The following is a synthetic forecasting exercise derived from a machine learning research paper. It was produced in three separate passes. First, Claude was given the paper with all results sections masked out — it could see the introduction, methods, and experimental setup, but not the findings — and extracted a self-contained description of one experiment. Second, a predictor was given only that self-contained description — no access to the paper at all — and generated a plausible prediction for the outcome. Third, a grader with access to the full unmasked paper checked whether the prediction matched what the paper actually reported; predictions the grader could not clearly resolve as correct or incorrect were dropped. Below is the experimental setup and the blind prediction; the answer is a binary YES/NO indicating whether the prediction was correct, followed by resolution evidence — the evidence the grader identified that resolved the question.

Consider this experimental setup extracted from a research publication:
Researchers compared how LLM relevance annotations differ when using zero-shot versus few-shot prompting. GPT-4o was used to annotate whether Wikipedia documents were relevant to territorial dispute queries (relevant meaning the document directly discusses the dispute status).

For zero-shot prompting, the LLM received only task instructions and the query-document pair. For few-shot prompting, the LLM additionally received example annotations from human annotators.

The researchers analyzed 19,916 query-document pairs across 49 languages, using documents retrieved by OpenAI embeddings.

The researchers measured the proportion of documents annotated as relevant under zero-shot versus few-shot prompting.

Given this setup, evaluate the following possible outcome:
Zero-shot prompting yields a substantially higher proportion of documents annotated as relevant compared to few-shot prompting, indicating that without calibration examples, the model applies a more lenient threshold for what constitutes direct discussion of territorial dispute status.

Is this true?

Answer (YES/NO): YES